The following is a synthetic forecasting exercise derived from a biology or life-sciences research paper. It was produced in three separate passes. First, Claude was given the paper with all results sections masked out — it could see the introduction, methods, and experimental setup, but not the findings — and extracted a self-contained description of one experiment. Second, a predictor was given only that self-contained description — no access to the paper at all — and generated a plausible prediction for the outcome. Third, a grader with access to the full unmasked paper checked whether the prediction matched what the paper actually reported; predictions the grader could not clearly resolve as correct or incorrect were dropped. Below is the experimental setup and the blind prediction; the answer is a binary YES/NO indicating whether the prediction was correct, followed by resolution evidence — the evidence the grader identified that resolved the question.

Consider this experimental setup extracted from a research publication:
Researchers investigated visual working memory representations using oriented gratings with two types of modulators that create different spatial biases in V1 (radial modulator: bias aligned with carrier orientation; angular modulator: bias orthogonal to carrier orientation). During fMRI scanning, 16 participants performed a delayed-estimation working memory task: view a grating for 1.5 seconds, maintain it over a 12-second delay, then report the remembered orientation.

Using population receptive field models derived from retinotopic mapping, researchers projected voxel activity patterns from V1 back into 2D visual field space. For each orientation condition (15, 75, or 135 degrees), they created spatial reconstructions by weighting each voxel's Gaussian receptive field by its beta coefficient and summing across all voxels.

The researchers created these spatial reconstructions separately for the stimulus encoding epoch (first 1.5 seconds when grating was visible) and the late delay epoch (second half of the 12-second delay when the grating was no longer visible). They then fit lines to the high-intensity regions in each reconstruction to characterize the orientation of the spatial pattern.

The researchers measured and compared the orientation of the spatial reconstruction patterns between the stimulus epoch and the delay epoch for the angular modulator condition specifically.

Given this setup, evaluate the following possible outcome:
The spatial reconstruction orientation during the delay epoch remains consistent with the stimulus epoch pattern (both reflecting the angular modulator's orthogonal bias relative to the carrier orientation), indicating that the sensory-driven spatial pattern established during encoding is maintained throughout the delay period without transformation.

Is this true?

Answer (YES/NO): NO